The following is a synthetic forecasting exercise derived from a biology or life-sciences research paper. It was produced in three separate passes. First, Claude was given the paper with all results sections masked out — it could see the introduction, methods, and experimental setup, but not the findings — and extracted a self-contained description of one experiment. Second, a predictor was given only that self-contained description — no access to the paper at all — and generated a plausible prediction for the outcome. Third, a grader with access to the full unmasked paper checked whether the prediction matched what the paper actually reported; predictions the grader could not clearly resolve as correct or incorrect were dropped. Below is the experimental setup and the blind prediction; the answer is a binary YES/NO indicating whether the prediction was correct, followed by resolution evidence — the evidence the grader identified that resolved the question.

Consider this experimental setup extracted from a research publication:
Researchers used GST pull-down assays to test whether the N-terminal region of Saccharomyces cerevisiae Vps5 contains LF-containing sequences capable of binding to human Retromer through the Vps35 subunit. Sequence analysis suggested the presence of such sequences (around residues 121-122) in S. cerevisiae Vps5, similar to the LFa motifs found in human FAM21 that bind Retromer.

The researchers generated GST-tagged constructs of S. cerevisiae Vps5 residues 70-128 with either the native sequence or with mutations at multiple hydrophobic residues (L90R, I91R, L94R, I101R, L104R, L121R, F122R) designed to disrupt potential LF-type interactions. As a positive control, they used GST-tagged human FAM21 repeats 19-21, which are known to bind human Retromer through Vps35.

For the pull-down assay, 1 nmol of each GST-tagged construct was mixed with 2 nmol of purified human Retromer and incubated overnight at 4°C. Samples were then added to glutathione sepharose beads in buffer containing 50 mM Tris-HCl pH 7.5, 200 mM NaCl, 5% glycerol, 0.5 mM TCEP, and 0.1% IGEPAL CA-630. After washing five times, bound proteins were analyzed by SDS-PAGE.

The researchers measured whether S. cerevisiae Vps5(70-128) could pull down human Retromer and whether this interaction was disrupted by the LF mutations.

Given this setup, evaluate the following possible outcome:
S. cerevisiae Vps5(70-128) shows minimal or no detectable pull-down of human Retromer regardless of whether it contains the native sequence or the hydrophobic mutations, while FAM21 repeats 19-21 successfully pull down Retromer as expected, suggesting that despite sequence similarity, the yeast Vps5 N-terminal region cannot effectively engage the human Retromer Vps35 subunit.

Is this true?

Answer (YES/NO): NO